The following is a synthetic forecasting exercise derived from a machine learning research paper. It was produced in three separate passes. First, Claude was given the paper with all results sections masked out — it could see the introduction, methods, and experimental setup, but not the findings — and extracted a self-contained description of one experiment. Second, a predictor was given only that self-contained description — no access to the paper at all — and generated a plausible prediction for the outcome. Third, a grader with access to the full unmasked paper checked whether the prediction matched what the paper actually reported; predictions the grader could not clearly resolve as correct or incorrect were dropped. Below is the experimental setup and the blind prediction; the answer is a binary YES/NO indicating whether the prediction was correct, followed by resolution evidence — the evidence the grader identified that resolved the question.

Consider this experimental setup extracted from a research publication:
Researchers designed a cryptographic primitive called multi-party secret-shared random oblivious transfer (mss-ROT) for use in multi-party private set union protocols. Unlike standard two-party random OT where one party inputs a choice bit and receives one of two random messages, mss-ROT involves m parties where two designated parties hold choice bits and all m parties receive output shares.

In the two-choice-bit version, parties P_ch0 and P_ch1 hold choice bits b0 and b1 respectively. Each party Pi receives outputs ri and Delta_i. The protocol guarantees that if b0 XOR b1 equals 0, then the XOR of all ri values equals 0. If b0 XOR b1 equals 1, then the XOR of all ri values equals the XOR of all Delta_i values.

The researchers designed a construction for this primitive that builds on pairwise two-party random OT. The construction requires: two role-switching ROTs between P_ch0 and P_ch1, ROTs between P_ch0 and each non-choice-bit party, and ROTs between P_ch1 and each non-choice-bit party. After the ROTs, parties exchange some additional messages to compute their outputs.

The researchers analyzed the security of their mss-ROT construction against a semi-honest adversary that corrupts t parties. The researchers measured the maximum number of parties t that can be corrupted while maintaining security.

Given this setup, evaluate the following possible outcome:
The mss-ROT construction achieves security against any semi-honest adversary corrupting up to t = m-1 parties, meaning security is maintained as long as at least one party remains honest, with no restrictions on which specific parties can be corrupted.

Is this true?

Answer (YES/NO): YES